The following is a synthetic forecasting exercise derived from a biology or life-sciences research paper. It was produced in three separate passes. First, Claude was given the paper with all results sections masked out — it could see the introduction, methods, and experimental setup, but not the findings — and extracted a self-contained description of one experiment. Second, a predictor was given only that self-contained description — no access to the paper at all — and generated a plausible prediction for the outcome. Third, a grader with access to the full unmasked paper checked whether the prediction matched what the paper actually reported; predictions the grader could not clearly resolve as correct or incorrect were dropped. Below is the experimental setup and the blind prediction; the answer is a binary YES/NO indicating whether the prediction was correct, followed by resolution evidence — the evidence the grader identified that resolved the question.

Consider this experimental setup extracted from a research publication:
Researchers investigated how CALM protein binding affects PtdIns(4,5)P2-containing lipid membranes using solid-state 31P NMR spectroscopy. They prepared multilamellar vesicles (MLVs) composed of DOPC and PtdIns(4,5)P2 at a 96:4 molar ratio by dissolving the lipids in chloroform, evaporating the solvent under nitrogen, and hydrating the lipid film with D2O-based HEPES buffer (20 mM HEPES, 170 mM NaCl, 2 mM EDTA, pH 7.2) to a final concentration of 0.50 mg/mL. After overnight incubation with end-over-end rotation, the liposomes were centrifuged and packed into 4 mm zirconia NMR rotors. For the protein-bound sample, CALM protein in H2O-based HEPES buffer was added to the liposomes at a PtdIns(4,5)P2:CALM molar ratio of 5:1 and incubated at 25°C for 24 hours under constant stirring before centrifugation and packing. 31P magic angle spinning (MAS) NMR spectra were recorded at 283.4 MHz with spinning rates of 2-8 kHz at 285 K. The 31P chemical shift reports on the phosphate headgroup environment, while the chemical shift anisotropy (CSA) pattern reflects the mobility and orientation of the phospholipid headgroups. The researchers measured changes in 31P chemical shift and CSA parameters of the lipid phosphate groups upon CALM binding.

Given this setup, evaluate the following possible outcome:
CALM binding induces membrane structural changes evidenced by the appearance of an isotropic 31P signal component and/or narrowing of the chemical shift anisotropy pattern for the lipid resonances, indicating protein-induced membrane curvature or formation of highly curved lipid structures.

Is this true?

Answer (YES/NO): NO